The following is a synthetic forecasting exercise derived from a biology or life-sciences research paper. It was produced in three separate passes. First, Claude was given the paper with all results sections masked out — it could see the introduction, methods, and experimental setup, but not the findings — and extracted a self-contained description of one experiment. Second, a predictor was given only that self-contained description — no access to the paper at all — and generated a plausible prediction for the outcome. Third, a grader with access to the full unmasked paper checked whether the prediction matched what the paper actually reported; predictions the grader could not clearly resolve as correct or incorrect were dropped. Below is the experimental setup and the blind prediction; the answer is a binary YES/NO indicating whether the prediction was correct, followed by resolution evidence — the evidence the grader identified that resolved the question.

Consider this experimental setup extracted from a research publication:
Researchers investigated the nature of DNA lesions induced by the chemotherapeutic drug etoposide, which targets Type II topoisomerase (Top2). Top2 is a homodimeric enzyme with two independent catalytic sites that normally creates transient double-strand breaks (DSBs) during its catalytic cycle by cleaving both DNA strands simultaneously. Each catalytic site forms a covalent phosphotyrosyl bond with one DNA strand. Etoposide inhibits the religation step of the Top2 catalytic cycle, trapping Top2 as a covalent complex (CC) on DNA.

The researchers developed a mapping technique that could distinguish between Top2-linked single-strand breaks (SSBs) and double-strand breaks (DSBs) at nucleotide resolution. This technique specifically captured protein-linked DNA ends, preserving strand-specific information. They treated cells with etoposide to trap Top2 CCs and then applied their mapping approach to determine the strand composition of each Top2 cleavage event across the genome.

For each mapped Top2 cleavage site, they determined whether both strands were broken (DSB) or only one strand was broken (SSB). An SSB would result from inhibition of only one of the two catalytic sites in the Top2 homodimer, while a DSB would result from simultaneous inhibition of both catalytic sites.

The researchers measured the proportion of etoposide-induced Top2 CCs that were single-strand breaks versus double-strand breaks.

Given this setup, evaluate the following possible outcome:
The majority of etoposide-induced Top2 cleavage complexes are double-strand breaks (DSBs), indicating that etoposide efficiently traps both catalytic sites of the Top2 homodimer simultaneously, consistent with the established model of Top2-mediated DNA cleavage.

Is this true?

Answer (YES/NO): NO